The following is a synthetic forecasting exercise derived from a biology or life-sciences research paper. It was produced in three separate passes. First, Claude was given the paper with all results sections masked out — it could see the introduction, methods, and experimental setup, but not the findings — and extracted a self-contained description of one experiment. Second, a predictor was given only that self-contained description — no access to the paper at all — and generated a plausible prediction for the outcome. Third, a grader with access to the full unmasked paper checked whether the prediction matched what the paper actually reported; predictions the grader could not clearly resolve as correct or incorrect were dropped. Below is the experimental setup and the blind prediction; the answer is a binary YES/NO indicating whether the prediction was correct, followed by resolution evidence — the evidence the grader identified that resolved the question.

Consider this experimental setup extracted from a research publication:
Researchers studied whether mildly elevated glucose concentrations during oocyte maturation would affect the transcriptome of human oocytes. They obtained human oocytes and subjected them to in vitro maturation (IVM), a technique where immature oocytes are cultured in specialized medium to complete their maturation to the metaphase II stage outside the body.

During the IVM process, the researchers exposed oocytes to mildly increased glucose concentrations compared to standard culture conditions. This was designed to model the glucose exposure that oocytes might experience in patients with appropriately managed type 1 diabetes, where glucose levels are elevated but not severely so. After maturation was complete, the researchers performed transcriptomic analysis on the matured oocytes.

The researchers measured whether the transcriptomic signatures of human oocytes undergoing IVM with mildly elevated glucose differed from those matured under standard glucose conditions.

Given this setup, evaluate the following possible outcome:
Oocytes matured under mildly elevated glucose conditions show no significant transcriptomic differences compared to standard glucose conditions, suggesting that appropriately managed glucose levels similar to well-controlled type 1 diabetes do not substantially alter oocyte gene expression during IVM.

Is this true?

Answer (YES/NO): YES